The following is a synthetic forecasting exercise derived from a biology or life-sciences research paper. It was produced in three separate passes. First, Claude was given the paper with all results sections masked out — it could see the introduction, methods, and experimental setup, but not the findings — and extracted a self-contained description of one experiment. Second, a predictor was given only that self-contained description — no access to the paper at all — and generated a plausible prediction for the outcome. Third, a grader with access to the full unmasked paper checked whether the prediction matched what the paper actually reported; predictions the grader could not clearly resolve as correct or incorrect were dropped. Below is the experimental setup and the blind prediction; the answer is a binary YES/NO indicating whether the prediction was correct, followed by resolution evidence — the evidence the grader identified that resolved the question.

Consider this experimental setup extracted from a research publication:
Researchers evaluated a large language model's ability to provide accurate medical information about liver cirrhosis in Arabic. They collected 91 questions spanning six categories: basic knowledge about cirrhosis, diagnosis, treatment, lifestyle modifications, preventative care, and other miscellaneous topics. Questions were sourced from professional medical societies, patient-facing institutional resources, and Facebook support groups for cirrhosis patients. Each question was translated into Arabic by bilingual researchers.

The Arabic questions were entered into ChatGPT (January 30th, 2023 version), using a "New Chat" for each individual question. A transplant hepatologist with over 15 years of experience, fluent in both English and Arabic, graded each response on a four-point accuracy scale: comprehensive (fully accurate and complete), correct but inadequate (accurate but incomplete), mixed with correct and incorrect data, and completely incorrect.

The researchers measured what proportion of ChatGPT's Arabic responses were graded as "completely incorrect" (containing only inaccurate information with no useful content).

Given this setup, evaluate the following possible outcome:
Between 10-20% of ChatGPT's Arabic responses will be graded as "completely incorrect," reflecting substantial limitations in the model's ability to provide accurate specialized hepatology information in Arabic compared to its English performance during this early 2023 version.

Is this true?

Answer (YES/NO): YES